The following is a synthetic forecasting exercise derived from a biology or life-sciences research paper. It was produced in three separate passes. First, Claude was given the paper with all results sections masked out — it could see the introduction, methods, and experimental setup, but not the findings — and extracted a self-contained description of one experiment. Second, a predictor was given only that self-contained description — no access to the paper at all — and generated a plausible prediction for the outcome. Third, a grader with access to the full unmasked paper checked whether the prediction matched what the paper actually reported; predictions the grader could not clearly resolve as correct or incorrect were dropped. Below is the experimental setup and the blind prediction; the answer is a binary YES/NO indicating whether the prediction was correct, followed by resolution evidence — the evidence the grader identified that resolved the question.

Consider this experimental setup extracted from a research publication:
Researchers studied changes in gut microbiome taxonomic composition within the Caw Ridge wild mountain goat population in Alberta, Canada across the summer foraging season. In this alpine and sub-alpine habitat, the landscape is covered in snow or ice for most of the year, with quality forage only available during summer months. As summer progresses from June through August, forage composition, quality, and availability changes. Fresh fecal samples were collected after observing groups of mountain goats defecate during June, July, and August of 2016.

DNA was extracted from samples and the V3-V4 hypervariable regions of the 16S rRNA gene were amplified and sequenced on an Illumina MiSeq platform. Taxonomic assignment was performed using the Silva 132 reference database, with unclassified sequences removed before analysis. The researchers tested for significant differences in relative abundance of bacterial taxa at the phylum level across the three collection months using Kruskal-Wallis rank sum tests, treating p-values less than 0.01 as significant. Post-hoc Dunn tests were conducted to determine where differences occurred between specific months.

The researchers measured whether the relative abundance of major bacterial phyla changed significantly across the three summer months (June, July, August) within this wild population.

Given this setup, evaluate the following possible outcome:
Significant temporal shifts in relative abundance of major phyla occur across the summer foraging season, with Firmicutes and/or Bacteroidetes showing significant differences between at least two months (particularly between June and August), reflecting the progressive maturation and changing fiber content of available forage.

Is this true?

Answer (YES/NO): NO